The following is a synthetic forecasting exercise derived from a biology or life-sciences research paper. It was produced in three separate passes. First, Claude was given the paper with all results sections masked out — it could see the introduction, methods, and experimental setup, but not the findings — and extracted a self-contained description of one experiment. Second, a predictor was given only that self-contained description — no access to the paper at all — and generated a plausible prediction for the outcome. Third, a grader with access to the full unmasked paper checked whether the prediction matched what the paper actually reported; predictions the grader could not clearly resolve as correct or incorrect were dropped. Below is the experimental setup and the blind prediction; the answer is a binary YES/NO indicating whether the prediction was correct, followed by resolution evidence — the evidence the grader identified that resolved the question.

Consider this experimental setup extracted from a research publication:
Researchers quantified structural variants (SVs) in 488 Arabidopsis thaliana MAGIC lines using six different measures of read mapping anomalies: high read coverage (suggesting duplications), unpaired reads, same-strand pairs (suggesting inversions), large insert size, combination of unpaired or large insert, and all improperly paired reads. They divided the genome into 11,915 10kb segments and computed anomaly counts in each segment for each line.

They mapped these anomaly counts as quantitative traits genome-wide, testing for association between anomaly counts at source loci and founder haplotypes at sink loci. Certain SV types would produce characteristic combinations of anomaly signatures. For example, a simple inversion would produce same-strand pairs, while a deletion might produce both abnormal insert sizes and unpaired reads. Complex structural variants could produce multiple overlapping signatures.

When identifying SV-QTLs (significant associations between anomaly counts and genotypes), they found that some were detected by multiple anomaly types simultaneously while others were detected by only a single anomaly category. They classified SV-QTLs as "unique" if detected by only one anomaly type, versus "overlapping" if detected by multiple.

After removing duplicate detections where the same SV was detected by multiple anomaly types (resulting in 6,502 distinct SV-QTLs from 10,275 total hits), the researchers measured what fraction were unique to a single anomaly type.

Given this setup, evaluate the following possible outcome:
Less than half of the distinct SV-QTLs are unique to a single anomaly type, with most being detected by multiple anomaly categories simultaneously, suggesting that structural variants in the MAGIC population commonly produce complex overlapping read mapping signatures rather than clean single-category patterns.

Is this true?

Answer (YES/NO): NO